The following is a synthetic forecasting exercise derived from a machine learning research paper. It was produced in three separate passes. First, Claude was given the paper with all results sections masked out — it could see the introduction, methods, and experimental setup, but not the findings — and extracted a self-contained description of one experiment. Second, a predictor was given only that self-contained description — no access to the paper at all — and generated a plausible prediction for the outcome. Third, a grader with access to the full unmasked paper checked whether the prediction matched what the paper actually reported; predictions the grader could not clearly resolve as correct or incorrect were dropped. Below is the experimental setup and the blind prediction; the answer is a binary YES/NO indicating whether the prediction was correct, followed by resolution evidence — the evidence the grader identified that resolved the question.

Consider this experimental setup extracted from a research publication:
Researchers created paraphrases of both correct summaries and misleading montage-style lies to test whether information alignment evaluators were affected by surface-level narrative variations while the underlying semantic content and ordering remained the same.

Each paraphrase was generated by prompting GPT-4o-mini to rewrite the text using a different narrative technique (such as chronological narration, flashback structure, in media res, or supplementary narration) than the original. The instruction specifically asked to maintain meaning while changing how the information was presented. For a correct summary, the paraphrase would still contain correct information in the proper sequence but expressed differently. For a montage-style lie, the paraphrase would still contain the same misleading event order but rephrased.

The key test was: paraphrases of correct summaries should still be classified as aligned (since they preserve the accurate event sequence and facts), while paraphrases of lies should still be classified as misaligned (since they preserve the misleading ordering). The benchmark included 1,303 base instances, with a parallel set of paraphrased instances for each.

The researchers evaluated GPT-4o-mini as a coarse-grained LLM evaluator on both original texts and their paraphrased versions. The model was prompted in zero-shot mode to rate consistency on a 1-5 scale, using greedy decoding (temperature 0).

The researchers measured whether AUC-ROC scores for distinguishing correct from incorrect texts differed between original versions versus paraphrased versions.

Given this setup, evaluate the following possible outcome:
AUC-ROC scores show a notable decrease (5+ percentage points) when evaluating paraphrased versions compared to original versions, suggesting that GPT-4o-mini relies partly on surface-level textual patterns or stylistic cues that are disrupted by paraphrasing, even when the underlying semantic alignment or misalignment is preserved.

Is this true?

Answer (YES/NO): NO